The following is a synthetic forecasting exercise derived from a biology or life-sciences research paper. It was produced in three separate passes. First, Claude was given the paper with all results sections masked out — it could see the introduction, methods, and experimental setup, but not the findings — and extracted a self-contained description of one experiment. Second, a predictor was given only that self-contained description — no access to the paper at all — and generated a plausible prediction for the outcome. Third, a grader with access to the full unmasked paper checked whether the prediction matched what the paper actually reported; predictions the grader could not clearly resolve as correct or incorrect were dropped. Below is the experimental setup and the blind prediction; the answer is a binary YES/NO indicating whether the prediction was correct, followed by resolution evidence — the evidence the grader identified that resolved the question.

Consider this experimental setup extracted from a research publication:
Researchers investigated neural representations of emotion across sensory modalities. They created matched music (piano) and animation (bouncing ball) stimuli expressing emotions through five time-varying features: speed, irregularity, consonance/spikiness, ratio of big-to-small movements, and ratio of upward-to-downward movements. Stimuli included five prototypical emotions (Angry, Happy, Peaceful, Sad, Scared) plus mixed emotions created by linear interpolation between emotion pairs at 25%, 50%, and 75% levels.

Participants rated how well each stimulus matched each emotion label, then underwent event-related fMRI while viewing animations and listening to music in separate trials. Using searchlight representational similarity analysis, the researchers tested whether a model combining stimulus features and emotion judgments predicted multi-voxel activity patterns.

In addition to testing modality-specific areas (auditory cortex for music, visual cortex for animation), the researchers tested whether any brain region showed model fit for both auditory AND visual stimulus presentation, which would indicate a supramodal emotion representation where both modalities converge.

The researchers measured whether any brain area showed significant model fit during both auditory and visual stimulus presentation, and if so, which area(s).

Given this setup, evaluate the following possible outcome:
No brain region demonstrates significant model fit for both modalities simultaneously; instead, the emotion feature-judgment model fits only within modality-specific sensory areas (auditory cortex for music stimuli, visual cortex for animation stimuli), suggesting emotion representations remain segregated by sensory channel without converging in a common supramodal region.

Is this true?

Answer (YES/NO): NO